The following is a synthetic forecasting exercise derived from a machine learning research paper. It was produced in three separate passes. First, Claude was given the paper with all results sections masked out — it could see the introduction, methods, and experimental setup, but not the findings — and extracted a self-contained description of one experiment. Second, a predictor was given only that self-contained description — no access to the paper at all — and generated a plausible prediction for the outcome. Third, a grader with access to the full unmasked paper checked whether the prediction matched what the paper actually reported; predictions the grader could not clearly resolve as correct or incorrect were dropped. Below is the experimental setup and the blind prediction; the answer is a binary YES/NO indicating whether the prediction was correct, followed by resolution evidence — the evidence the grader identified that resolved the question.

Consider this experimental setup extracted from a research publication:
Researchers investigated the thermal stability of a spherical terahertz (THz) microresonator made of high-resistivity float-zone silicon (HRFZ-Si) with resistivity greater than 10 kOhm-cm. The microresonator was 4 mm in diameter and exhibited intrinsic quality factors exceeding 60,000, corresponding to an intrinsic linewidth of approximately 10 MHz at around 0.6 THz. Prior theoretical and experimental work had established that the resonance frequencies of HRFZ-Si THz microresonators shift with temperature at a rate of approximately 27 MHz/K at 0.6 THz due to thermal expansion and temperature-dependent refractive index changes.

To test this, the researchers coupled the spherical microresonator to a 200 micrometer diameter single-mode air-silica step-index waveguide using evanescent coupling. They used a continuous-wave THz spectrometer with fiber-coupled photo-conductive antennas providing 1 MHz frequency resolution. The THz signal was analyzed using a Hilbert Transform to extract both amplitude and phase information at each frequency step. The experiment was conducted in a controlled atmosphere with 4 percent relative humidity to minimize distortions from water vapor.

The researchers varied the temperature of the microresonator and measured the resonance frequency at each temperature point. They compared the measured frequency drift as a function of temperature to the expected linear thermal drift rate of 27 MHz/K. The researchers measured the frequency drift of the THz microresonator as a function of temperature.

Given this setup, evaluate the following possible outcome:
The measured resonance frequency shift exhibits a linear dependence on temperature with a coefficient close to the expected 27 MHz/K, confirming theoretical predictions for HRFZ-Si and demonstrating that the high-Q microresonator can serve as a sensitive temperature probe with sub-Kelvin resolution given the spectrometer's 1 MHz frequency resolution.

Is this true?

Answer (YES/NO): NO